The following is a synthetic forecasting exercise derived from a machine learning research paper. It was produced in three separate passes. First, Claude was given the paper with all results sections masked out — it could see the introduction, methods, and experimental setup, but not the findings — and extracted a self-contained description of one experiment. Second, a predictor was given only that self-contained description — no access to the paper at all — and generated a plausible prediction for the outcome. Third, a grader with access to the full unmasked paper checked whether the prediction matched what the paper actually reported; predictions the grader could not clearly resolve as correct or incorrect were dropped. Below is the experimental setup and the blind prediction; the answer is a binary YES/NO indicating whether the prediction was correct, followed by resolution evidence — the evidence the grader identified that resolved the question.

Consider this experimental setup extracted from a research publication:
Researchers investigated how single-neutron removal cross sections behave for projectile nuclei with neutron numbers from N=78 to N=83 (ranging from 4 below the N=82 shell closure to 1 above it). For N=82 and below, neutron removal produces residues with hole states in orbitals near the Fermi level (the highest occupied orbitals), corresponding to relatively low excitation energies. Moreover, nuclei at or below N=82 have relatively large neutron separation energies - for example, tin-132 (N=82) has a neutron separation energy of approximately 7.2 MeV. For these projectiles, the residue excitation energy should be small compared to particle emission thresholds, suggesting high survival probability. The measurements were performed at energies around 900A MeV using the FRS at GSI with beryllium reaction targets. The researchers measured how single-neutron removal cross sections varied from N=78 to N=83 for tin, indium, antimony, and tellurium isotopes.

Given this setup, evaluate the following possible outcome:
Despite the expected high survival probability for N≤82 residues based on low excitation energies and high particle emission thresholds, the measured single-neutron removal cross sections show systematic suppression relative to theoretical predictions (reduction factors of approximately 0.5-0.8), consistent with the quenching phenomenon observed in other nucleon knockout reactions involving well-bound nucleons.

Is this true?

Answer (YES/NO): NO